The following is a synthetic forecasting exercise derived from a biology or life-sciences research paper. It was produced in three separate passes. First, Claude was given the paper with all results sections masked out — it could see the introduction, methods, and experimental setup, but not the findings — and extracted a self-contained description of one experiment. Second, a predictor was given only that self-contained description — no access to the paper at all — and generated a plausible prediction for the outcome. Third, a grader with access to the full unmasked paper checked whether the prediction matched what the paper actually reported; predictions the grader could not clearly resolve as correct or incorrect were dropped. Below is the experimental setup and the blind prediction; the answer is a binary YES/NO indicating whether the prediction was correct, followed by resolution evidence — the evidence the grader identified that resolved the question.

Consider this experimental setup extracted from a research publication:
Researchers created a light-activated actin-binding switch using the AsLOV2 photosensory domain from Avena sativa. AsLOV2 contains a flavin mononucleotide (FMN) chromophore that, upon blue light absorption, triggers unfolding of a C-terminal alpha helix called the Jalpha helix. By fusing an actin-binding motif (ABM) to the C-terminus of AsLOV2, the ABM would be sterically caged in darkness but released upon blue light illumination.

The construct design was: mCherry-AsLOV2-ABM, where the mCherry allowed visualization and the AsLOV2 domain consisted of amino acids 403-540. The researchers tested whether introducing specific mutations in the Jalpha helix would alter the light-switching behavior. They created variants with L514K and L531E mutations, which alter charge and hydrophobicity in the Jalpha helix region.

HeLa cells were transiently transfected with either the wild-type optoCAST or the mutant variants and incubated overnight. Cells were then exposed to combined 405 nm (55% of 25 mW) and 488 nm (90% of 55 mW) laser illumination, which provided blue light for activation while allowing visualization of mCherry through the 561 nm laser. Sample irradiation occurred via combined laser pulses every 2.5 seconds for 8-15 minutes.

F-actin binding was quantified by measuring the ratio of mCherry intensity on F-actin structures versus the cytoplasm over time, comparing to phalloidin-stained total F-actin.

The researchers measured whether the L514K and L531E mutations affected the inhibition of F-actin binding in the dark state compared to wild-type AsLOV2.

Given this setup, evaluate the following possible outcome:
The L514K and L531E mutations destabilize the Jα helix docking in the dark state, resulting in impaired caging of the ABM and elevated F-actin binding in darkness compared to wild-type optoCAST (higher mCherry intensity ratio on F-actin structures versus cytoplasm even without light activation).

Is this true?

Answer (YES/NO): NO